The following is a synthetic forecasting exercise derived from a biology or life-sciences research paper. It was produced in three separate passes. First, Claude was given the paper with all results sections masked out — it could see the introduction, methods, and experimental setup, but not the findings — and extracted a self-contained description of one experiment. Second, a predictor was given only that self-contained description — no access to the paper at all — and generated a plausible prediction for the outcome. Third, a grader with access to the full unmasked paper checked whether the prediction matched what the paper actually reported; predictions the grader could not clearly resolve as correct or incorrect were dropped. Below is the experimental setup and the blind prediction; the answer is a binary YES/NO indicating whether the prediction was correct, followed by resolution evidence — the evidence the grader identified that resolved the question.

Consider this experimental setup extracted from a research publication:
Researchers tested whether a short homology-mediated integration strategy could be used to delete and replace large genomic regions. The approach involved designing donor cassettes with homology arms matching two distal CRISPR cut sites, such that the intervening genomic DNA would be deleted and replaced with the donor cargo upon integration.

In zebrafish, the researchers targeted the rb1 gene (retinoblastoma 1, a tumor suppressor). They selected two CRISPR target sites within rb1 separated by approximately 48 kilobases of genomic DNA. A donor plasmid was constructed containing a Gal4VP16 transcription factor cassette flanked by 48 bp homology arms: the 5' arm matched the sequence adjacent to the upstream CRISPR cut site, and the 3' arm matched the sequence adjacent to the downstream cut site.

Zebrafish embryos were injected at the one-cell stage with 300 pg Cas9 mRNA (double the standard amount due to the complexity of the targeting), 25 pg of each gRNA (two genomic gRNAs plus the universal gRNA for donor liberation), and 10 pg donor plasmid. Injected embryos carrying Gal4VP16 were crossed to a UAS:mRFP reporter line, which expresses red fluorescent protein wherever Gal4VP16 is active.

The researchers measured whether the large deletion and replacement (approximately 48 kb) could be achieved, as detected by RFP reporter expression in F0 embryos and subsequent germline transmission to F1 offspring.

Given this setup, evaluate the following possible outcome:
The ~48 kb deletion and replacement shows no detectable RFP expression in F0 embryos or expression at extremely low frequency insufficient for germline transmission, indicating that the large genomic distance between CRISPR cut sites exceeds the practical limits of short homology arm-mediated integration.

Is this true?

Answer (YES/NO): NO